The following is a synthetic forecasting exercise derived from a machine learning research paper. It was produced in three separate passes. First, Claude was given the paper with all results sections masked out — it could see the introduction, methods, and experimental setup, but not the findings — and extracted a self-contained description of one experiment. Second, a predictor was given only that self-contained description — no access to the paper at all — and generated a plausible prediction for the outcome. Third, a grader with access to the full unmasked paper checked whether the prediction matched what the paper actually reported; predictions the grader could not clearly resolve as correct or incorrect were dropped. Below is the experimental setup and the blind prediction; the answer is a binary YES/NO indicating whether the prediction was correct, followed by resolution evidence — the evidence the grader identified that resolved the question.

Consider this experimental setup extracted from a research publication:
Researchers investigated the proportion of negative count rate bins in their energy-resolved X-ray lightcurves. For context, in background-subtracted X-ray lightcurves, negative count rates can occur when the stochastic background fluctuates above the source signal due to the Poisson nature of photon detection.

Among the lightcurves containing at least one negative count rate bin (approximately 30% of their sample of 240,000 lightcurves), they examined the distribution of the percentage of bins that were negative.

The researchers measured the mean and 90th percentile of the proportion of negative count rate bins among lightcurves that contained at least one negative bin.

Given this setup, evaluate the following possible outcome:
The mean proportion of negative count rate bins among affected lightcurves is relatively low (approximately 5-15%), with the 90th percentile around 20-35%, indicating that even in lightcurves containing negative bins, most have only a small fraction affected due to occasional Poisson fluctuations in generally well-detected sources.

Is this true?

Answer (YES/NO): NO